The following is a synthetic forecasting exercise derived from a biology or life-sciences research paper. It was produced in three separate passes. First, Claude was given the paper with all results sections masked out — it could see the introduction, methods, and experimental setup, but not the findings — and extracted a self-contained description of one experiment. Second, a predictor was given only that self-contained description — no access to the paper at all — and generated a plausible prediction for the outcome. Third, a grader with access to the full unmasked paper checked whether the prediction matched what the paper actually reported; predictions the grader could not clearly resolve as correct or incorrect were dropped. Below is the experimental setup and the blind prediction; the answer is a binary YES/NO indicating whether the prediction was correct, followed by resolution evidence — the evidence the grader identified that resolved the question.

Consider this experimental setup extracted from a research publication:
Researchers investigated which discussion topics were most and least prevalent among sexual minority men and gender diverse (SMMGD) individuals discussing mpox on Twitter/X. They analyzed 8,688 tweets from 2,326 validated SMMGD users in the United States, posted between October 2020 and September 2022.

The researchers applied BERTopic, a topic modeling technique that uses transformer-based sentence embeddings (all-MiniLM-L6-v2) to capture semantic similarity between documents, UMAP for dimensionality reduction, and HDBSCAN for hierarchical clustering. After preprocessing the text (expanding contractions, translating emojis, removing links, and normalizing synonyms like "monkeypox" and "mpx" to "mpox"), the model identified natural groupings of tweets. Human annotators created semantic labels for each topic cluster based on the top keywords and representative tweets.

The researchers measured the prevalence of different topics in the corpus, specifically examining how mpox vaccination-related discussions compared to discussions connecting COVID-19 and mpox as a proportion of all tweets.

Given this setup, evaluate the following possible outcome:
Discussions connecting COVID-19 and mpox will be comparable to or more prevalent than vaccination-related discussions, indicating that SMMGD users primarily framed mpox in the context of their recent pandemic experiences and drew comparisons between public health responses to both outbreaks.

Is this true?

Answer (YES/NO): NO